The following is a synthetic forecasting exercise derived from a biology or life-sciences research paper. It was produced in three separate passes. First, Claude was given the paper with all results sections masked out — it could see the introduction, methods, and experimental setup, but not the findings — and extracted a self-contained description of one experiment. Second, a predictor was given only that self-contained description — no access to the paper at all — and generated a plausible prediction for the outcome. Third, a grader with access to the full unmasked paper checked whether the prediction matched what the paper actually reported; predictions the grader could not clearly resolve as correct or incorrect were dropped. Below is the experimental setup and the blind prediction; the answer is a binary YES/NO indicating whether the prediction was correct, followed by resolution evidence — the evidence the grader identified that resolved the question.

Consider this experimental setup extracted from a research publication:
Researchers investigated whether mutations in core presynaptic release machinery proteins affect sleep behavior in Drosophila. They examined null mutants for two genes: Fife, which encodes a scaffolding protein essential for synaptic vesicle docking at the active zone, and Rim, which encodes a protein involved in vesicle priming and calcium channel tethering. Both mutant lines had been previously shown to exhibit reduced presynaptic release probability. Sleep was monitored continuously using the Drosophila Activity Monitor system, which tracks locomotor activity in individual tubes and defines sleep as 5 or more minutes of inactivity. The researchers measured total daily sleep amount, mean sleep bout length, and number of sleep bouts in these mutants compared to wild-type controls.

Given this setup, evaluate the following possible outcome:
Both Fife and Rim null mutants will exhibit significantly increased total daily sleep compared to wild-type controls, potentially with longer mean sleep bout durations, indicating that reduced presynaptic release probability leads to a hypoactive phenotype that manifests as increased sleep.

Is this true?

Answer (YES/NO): YES